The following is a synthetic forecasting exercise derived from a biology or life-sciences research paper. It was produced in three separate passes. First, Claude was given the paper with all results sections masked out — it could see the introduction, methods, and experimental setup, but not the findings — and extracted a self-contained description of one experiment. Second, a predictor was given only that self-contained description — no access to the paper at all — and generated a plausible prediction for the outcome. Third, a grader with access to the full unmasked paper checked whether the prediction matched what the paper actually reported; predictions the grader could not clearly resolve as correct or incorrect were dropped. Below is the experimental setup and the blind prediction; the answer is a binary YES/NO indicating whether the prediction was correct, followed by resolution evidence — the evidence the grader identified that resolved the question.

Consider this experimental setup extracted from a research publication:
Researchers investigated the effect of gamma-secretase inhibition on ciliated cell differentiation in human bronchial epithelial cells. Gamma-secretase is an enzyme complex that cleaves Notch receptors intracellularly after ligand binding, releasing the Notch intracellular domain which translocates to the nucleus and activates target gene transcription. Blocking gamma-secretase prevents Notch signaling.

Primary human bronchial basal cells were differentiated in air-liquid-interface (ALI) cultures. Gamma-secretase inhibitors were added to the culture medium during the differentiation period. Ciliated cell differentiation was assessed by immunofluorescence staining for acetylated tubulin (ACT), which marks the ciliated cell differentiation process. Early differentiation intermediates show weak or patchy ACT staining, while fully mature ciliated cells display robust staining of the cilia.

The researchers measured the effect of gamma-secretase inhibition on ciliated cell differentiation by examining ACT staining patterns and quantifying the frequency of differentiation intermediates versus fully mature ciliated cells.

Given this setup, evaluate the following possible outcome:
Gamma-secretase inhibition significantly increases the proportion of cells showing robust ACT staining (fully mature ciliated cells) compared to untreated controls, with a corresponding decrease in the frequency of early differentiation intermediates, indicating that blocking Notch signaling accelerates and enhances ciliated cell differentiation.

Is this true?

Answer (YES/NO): NO